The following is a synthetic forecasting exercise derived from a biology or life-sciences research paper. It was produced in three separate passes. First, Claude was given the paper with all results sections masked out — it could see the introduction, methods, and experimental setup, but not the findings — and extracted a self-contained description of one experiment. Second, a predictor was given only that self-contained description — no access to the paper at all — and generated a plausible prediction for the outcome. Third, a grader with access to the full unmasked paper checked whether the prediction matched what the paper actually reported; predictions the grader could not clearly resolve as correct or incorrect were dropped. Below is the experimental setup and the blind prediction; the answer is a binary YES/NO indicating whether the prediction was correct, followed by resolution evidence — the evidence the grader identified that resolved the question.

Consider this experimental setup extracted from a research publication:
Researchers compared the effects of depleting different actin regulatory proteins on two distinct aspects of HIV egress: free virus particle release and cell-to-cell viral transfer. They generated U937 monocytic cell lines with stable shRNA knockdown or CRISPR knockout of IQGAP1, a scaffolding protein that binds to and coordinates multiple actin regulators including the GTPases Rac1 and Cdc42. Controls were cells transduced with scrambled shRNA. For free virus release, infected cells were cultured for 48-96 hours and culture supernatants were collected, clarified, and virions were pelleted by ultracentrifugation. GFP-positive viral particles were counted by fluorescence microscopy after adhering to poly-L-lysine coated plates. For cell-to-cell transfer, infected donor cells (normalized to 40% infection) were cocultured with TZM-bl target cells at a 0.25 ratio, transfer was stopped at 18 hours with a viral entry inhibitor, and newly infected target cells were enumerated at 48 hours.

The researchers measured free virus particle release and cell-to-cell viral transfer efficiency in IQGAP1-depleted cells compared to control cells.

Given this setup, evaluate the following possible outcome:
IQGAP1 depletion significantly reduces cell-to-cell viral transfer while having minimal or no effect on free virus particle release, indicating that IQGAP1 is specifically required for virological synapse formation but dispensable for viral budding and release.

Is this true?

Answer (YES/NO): NO